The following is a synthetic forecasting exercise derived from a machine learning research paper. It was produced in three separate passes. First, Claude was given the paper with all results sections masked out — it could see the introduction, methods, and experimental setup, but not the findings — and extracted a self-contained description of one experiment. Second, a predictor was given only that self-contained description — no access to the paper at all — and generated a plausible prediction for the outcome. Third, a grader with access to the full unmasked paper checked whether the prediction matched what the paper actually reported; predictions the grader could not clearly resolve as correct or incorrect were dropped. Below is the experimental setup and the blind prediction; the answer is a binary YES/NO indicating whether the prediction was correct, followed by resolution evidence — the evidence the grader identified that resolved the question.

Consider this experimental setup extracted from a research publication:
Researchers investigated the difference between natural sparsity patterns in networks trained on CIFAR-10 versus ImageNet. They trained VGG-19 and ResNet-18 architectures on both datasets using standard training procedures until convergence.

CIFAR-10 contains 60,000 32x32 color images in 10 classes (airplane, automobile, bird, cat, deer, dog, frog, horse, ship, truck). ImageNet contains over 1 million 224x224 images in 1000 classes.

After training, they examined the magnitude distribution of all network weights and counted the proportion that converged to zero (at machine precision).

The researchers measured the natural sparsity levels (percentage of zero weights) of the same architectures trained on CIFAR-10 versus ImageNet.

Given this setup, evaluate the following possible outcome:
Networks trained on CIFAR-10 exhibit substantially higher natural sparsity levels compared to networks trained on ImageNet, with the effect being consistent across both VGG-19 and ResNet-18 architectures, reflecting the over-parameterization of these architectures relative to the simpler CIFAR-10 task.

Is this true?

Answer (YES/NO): YES